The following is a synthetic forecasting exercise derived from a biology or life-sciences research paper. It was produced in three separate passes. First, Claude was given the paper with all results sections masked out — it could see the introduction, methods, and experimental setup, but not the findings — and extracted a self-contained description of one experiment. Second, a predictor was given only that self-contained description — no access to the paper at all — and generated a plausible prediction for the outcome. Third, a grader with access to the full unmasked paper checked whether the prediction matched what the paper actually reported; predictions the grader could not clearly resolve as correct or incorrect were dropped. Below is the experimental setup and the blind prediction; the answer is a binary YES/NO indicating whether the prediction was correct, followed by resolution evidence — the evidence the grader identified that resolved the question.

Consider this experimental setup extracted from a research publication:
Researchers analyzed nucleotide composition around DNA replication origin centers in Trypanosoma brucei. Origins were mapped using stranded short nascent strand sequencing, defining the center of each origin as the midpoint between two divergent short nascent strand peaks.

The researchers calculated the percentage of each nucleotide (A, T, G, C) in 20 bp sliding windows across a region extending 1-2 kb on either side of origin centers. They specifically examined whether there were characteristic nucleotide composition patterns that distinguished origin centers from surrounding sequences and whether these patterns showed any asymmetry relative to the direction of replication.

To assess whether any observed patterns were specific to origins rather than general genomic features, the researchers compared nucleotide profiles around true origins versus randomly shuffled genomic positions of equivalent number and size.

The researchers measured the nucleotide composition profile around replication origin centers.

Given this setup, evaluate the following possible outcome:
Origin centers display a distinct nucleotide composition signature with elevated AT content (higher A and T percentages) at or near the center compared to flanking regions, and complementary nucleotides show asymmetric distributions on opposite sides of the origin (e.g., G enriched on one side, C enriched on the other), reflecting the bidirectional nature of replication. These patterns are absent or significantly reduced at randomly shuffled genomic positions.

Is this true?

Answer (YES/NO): YES